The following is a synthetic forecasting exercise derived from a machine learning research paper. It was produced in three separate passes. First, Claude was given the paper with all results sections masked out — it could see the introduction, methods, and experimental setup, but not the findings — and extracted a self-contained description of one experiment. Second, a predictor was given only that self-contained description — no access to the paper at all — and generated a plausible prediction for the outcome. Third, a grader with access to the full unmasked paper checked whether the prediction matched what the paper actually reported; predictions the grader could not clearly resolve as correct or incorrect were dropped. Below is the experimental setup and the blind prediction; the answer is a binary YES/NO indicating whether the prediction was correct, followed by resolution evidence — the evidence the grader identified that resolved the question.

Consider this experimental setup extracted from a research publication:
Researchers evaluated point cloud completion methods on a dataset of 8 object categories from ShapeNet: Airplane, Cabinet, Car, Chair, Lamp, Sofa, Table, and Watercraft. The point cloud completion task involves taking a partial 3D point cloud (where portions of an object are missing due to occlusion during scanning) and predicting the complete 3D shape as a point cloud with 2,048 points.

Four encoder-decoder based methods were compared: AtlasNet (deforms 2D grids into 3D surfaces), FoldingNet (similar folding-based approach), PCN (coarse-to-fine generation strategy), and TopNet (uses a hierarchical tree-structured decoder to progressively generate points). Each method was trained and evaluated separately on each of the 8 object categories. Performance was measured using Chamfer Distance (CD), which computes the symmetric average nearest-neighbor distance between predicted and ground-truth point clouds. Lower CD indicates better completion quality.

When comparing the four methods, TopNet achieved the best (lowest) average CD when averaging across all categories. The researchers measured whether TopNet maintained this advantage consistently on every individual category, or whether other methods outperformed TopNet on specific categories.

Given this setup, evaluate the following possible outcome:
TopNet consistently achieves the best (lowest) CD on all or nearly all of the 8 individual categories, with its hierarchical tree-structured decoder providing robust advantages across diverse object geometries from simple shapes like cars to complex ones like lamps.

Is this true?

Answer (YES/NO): YES